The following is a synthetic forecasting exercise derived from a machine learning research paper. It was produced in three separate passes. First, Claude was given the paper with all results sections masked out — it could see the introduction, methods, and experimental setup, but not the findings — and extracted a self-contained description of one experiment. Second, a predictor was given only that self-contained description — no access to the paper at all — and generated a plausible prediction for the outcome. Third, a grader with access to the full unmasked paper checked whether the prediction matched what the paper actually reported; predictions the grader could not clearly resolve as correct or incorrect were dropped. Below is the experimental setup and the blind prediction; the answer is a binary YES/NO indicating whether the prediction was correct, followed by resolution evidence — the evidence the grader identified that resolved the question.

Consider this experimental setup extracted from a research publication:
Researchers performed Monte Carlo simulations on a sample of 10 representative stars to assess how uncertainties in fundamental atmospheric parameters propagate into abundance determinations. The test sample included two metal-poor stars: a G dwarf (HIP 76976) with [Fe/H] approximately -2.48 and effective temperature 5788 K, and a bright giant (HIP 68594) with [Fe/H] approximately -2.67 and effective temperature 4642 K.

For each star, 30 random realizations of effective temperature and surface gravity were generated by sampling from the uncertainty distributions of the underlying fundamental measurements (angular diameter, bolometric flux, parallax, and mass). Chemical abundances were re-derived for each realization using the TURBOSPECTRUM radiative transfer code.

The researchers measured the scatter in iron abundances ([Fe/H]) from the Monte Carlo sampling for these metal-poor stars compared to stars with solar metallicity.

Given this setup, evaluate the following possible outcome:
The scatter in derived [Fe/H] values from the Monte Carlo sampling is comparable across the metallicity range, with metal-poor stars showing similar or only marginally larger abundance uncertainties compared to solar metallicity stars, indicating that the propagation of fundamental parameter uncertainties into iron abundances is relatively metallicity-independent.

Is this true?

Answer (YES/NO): NO